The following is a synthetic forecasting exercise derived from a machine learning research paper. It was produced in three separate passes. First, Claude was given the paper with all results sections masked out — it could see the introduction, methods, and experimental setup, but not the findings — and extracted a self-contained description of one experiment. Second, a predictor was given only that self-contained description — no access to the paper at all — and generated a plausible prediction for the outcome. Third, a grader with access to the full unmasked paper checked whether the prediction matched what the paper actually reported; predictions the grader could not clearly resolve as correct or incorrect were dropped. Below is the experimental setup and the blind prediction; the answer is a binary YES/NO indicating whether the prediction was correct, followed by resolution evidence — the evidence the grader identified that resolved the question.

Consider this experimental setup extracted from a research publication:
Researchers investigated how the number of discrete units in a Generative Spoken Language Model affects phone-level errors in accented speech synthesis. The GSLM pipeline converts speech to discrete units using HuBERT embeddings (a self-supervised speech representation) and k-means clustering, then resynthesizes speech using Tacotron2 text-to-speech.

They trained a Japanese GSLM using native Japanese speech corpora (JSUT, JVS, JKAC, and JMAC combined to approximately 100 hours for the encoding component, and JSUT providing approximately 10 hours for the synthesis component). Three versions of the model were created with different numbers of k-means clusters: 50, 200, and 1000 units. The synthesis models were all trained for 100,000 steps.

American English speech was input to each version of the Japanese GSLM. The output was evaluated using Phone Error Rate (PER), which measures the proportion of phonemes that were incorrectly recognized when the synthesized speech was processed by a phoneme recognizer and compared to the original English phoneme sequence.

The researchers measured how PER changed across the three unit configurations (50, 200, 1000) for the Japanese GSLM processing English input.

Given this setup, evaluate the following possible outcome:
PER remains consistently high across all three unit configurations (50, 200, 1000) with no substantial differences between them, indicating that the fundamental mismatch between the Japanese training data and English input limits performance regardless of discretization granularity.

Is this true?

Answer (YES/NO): NO